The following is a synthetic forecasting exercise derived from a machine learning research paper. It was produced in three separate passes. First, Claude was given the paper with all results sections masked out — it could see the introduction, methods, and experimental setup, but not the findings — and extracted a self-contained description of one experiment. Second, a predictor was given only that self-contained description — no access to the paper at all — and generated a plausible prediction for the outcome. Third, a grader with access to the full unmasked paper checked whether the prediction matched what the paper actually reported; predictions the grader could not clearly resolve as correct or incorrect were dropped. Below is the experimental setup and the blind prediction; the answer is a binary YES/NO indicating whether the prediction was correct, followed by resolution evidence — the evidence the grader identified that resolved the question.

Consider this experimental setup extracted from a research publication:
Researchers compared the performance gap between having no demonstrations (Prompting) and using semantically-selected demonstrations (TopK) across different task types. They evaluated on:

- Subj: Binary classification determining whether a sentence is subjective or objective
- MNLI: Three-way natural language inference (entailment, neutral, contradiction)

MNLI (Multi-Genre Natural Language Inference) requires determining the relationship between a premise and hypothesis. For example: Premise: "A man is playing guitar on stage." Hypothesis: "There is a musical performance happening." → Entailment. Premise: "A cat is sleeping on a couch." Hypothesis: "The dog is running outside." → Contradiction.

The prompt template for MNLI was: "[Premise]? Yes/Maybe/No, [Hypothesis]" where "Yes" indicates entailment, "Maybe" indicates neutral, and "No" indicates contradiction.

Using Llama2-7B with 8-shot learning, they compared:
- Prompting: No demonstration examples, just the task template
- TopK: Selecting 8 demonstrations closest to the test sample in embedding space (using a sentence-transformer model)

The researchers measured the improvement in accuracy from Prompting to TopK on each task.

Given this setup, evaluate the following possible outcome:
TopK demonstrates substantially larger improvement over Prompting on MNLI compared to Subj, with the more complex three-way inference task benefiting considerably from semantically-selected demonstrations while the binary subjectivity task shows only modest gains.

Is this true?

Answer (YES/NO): NO